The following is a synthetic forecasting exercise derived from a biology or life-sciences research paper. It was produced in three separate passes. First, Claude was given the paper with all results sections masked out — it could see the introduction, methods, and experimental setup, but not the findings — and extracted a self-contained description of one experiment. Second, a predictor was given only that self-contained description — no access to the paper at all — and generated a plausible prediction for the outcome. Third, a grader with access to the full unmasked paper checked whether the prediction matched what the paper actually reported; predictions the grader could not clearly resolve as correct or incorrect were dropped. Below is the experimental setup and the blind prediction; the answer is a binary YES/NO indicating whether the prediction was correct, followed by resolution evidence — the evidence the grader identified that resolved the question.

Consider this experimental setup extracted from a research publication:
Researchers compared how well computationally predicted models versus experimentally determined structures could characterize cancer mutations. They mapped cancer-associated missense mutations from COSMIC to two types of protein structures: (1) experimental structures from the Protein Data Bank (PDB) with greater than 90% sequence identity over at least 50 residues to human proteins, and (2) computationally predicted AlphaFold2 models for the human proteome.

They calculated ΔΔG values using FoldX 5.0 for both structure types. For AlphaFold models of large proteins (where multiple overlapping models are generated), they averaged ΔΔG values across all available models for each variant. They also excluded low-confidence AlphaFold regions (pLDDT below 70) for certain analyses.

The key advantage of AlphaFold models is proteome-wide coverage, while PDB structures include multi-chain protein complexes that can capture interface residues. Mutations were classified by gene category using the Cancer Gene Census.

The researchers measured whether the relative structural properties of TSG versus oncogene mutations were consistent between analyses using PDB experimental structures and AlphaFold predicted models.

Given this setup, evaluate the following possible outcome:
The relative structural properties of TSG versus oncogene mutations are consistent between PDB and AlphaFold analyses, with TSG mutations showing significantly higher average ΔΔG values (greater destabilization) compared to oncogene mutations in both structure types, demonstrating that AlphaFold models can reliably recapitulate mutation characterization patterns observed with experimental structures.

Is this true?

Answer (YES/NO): YES